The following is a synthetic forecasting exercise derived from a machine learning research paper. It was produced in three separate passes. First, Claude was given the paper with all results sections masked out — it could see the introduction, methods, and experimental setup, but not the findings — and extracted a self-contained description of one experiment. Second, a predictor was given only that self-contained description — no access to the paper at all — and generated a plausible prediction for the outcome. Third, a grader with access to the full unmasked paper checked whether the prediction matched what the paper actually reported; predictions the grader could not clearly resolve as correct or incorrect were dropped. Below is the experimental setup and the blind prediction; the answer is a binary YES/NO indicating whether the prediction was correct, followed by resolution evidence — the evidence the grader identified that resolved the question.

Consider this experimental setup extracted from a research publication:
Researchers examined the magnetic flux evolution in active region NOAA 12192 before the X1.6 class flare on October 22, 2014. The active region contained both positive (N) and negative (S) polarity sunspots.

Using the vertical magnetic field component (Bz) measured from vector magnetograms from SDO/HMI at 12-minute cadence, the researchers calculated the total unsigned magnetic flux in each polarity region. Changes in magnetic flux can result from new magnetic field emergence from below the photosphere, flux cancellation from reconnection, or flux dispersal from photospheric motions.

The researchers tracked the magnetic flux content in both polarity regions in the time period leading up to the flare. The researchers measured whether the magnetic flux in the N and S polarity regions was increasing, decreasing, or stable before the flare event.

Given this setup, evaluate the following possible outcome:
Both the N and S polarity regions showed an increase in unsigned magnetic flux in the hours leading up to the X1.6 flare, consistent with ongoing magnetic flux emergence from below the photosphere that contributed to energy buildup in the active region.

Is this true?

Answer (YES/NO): YES